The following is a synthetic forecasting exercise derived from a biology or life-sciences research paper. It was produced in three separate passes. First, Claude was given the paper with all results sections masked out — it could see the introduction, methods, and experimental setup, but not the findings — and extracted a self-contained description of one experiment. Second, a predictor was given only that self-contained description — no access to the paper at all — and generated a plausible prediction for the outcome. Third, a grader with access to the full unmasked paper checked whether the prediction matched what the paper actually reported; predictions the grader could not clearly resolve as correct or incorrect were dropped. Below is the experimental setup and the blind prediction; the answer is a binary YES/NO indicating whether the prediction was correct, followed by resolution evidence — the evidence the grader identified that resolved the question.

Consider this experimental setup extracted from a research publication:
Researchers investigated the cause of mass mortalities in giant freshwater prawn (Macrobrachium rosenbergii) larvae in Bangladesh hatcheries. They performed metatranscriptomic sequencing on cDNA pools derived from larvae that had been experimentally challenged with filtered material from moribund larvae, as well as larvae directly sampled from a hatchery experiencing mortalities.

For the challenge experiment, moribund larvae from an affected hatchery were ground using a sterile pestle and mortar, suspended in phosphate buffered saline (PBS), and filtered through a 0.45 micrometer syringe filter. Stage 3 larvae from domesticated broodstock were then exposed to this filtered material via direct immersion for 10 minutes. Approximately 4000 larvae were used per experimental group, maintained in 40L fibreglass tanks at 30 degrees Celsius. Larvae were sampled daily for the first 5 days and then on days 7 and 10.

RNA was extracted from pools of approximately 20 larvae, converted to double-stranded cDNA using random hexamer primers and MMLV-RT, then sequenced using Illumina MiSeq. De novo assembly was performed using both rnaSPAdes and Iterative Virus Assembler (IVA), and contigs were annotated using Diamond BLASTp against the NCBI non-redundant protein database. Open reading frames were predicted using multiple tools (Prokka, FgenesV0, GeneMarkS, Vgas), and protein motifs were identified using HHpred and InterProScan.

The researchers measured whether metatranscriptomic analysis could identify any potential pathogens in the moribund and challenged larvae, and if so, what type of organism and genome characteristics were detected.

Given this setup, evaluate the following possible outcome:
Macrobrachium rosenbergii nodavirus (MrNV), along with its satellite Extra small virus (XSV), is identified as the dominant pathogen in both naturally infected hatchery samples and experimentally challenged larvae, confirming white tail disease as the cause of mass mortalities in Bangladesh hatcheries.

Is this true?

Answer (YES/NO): NO